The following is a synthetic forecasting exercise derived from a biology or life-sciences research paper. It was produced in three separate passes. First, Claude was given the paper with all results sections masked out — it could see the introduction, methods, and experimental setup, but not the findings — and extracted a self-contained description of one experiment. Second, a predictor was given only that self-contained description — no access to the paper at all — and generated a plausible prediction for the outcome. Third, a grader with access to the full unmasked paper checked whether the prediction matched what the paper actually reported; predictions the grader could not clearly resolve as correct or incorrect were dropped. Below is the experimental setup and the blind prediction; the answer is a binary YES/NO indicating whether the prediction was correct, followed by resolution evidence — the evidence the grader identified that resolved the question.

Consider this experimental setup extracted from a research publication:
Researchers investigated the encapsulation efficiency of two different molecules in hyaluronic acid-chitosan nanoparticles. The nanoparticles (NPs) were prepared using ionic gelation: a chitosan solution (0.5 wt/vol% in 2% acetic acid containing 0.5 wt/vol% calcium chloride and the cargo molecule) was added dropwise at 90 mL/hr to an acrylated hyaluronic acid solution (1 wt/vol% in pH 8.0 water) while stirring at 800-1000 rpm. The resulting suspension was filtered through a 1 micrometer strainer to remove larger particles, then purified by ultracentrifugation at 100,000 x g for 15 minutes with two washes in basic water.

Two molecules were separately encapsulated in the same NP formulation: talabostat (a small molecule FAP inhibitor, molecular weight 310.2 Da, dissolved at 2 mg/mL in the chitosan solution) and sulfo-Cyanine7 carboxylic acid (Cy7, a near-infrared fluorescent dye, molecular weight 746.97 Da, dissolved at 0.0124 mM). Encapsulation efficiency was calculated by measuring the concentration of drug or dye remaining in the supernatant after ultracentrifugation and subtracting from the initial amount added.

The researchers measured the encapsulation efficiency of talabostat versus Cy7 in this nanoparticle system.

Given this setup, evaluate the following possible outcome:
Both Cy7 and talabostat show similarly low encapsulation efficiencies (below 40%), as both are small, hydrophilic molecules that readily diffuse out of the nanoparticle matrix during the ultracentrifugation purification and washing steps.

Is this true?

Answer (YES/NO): NO